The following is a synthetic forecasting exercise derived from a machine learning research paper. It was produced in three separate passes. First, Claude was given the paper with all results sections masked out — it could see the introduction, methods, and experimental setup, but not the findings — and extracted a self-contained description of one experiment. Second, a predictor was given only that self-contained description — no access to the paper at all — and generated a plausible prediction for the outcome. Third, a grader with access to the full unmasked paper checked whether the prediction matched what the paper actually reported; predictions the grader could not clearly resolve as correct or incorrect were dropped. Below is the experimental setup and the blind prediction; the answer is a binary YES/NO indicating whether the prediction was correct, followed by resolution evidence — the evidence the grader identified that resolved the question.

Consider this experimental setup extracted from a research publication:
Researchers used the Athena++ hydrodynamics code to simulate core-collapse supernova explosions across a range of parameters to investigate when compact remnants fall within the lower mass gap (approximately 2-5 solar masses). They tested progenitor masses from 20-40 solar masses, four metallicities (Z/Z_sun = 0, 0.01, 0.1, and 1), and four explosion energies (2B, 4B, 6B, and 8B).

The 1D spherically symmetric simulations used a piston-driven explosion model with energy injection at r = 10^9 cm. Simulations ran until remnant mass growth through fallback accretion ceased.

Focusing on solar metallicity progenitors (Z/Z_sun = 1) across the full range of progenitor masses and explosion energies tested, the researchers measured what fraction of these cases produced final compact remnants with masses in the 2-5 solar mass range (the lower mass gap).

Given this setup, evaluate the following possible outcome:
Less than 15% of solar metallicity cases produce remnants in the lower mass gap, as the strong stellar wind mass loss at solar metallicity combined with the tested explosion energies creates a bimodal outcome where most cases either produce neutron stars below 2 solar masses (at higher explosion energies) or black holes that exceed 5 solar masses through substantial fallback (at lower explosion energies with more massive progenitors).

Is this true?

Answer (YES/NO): NO